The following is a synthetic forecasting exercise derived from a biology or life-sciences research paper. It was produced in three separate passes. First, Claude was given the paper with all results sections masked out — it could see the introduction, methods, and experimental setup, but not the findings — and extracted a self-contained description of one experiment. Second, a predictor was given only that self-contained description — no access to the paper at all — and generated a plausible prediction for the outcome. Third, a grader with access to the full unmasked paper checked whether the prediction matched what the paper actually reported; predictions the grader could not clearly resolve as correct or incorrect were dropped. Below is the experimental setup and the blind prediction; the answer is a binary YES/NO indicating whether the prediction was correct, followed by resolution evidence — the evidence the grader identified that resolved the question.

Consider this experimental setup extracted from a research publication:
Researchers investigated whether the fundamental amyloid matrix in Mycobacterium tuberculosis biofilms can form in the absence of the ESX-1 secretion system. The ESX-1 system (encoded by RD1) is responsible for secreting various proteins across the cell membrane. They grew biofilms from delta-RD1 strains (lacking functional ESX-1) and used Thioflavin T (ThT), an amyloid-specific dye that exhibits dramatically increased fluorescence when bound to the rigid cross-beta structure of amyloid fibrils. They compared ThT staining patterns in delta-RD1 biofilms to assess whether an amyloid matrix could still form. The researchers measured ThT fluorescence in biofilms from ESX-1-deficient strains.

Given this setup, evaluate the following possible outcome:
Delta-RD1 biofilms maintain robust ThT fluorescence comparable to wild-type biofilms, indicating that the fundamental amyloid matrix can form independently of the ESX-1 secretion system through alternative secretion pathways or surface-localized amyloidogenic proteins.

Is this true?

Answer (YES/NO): YES